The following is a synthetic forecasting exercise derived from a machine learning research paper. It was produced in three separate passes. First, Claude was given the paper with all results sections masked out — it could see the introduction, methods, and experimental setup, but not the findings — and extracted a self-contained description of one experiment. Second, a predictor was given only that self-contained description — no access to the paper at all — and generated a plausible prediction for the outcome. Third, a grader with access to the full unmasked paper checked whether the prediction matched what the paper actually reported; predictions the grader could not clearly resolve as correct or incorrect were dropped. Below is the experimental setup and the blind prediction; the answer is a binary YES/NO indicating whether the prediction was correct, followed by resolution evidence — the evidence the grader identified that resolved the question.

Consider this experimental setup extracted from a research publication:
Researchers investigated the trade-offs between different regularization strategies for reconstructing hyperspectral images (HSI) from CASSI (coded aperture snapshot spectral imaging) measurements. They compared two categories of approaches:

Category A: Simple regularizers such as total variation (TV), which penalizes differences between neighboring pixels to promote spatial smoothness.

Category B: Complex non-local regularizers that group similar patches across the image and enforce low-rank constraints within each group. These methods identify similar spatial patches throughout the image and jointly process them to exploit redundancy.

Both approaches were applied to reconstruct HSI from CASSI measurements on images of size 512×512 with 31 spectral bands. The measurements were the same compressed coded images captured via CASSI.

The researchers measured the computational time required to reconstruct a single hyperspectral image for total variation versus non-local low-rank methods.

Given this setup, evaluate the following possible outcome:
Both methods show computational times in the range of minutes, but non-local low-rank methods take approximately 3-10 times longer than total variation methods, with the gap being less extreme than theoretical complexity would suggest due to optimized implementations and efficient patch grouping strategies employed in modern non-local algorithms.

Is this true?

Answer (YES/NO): NO